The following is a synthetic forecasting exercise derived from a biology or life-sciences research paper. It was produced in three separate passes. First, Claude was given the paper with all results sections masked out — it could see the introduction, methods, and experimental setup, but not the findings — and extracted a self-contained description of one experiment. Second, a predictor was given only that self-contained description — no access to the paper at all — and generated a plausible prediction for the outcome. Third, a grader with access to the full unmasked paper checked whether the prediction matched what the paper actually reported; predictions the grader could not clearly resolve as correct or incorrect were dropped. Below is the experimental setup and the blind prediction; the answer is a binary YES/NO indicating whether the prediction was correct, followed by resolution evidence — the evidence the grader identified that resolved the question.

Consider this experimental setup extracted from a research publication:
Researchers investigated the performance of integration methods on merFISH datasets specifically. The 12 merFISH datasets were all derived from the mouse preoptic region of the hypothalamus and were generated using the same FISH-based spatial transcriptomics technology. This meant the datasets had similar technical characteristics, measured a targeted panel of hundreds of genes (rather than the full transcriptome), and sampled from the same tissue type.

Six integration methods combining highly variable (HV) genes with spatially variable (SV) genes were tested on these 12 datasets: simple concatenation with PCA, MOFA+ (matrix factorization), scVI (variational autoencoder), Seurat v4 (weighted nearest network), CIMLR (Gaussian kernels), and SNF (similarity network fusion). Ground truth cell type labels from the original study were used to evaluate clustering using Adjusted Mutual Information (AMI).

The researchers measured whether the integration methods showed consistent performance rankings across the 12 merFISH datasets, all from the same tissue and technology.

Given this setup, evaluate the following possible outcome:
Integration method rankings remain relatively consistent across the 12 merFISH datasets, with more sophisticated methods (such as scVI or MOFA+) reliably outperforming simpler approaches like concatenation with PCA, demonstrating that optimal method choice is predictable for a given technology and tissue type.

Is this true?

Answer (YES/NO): NO